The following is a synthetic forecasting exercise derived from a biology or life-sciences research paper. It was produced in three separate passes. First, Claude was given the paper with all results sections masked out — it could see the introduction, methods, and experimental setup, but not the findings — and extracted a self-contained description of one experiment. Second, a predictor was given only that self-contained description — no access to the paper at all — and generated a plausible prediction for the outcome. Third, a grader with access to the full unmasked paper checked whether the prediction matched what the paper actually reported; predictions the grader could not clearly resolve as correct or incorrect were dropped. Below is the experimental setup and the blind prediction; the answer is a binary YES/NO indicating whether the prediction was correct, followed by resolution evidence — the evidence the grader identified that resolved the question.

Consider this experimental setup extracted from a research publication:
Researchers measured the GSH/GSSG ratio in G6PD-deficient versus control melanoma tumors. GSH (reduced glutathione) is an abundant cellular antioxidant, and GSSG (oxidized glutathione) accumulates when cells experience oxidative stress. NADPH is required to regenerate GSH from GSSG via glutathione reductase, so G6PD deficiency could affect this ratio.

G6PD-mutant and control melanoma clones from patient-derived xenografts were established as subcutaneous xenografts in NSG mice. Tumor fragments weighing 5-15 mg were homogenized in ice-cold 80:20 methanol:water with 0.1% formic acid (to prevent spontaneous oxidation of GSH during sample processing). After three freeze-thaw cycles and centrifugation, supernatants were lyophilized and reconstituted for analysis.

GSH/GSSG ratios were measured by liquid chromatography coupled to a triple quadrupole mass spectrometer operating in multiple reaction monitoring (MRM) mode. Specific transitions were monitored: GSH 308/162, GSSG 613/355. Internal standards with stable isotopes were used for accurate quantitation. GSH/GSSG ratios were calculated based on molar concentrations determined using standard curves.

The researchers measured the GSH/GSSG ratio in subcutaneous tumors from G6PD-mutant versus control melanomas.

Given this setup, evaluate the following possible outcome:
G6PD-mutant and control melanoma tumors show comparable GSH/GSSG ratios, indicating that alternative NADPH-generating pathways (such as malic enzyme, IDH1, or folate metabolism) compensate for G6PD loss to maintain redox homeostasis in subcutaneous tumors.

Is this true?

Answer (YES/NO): NO